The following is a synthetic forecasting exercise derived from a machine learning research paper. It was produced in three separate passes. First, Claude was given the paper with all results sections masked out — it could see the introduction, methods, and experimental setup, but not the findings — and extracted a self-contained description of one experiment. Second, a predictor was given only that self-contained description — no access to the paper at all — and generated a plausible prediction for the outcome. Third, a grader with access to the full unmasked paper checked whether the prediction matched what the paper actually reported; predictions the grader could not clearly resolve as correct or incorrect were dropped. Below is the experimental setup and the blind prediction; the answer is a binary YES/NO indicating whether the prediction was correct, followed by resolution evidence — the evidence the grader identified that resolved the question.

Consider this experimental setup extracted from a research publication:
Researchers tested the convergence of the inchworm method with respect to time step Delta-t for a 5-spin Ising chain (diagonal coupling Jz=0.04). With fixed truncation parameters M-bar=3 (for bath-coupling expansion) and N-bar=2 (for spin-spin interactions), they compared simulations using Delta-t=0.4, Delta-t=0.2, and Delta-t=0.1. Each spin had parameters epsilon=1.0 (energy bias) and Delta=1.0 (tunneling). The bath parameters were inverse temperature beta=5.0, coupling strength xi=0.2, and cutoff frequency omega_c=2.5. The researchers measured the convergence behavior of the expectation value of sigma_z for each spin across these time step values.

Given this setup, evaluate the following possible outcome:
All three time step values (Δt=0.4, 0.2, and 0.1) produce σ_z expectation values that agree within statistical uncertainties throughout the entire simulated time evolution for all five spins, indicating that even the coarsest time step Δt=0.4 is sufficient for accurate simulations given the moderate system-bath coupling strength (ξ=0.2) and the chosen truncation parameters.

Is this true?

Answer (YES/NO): NO